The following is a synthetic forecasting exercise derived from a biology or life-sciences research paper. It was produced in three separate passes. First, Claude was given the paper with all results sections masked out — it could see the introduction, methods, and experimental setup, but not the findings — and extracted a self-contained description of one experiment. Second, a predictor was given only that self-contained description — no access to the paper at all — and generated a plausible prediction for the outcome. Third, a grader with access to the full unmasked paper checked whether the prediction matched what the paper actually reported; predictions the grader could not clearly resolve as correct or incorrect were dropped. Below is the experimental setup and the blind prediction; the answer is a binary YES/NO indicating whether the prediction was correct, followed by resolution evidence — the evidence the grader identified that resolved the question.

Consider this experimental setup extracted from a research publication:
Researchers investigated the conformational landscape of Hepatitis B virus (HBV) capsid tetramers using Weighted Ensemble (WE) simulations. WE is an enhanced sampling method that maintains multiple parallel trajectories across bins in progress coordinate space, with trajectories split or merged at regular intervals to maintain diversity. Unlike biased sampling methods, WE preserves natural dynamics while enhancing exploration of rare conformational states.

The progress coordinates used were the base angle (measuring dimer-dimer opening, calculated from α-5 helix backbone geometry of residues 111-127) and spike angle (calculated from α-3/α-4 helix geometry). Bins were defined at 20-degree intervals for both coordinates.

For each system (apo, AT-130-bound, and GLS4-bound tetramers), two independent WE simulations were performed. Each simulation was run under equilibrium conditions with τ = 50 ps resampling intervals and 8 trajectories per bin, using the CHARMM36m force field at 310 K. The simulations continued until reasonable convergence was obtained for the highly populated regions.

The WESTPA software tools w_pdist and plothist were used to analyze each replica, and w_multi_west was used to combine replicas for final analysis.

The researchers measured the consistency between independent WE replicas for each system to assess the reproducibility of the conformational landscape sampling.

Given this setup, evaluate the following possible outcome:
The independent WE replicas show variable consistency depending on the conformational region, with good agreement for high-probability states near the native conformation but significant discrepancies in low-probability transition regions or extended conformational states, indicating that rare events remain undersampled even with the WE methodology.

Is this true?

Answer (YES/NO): YES